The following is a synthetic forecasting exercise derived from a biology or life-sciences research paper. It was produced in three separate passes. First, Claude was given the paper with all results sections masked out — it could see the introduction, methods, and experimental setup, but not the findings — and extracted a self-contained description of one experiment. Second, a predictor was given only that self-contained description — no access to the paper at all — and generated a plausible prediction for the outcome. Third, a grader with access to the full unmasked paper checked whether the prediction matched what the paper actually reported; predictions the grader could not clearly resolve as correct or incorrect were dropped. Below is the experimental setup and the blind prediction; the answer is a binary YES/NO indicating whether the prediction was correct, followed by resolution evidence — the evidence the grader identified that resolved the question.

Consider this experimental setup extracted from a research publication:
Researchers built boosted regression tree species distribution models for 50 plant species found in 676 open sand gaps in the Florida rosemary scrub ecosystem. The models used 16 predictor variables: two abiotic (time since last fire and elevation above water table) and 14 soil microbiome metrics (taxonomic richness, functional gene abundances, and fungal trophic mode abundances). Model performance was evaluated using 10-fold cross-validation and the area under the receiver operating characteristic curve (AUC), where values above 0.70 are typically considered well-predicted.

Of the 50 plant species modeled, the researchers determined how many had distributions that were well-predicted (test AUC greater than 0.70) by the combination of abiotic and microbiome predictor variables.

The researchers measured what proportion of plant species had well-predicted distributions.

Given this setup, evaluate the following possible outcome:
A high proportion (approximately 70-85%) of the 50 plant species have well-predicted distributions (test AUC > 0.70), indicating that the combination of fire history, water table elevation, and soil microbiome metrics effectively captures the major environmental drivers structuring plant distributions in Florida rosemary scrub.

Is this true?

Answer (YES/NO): NO